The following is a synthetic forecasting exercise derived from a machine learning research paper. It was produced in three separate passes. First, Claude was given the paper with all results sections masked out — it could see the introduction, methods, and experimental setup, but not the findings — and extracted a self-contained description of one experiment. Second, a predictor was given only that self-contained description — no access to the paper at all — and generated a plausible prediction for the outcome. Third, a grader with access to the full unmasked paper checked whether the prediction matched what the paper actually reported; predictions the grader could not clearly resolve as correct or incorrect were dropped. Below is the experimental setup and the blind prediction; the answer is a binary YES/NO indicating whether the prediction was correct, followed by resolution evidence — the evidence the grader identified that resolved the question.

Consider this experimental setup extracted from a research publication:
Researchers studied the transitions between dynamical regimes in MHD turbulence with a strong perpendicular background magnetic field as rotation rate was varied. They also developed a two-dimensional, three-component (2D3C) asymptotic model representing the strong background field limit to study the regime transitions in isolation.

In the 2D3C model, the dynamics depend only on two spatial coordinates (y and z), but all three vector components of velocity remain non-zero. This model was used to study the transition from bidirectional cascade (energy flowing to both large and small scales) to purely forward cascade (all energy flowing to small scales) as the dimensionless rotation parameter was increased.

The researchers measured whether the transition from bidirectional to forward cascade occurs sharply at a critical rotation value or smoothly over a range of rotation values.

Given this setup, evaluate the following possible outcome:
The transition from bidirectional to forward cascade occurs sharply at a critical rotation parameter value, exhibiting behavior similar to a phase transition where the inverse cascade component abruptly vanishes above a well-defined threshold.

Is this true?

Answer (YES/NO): NO